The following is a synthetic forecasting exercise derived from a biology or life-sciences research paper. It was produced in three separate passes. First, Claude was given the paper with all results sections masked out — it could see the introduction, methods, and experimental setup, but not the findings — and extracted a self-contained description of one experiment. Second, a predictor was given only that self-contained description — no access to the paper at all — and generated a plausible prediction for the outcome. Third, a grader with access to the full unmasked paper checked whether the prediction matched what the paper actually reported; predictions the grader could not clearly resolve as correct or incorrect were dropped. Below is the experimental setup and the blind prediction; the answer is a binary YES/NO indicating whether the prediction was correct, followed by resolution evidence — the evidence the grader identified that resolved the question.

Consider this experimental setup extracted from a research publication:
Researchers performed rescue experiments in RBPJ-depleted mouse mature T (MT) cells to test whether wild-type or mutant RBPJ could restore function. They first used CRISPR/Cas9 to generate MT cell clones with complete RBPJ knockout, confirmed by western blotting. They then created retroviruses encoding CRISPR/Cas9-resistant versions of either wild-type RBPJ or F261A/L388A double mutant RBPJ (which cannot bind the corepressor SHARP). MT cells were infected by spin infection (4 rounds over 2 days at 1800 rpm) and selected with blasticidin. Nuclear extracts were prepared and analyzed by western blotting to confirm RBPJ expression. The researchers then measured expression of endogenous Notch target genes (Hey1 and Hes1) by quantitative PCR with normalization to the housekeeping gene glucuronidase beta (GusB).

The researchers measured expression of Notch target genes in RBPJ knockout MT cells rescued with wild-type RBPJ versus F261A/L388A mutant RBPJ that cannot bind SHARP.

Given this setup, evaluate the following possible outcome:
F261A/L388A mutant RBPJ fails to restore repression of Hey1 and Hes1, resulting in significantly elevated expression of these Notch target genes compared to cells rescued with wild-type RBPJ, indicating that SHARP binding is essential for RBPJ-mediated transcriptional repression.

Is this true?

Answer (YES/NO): YES